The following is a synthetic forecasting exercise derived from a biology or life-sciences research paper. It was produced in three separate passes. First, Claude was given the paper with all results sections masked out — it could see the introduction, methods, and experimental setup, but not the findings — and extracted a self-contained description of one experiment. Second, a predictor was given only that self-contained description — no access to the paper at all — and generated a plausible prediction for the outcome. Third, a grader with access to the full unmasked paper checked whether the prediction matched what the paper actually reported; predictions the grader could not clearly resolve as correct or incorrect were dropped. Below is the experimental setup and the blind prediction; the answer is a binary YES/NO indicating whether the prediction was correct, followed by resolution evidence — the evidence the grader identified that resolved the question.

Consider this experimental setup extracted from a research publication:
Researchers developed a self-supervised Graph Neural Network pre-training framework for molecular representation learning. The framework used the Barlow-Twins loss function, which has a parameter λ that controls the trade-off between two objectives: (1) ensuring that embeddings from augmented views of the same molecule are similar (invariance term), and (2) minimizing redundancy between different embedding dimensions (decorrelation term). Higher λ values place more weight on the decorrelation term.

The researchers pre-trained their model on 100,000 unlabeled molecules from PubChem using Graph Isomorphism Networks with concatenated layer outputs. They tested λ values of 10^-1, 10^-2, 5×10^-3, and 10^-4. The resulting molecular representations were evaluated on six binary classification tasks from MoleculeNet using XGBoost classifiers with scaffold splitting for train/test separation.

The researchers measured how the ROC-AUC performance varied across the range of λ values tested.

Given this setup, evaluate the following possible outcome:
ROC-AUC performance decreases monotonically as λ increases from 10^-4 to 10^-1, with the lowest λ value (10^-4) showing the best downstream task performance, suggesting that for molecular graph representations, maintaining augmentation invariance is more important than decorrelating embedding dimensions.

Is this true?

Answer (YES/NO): NO